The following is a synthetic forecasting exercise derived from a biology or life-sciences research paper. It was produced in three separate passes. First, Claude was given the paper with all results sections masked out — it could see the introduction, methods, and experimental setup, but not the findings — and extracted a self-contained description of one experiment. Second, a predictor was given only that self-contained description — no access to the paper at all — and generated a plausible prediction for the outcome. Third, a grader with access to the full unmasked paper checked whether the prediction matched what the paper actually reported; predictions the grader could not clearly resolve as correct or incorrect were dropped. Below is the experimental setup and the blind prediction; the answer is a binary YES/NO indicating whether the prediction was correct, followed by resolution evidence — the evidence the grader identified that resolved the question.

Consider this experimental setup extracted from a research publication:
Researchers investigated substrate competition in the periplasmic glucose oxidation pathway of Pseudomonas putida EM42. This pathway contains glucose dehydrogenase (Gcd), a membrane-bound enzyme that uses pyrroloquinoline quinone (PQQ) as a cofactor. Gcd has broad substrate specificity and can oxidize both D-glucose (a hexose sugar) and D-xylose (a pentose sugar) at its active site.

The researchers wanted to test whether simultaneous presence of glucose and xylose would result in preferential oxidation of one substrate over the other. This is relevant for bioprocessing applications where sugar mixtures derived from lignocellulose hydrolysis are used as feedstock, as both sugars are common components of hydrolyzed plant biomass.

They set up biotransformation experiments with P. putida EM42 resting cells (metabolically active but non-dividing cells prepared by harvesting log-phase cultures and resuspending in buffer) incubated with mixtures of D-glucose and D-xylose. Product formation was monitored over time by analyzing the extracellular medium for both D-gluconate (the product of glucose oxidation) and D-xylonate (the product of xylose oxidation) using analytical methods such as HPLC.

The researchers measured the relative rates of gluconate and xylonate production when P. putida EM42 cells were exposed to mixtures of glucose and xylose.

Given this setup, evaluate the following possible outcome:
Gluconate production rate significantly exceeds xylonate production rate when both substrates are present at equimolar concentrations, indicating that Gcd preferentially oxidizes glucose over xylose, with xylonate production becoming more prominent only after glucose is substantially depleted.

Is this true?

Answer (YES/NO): YES